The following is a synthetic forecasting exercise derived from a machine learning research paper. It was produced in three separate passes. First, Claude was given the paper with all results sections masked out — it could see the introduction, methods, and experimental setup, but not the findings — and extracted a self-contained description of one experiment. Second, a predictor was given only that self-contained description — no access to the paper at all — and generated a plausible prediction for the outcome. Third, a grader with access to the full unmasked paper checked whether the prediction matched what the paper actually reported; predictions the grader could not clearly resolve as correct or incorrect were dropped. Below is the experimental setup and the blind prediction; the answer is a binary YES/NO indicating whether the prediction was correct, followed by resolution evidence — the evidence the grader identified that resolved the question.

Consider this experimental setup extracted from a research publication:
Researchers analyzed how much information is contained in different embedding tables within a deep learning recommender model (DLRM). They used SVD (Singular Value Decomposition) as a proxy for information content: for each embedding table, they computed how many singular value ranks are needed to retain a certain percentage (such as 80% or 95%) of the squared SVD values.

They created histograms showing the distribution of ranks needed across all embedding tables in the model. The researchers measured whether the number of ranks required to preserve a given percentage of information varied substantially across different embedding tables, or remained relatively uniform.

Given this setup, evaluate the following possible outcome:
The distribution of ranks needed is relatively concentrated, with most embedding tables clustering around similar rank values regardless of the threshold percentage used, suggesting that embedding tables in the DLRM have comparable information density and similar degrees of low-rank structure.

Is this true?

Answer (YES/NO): NO